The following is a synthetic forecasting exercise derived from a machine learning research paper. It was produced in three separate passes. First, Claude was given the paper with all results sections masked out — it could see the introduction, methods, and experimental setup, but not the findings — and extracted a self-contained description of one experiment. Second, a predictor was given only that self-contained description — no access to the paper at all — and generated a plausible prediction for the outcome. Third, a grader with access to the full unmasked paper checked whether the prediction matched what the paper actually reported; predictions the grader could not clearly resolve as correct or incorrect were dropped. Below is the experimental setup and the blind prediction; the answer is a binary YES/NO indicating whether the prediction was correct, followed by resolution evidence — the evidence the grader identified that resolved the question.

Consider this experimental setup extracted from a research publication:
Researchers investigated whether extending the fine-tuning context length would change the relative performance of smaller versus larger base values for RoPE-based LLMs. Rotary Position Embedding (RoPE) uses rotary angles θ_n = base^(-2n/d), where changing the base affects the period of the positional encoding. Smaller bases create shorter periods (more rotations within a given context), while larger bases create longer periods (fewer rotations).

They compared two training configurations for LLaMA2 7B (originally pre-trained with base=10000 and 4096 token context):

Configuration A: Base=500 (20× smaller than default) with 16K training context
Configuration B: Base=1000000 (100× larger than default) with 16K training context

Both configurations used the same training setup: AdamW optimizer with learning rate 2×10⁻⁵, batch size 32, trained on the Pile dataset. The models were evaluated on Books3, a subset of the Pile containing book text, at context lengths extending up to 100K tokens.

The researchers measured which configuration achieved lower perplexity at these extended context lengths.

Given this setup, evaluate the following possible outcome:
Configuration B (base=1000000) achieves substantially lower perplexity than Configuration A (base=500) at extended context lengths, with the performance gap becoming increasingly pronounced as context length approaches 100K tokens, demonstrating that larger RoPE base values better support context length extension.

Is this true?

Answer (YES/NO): NO